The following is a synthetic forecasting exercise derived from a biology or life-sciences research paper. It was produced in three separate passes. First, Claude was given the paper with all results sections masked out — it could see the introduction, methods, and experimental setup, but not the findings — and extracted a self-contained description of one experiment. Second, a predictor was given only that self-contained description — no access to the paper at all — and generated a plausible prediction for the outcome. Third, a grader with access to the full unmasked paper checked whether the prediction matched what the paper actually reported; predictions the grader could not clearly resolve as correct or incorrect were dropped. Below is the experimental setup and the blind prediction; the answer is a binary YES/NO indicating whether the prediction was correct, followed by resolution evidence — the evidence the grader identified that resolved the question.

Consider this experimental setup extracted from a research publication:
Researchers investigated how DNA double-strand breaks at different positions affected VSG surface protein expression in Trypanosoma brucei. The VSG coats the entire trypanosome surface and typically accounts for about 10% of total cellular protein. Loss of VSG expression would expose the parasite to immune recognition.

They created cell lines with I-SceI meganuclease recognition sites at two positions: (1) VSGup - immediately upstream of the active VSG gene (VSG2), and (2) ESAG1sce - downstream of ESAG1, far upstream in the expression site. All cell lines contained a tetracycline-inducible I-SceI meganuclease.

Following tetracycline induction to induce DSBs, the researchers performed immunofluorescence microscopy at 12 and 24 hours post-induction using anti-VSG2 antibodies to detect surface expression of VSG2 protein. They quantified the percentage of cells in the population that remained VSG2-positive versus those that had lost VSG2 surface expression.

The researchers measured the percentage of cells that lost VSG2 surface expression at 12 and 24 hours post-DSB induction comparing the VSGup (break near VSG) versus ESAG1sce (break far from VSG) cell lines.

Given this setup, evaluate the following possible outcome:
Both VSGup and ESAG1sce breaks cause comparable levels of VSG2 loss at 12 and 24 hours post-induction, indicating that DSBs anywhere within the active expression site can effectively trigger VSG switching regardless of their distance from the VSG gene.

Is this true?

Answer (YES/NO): NO